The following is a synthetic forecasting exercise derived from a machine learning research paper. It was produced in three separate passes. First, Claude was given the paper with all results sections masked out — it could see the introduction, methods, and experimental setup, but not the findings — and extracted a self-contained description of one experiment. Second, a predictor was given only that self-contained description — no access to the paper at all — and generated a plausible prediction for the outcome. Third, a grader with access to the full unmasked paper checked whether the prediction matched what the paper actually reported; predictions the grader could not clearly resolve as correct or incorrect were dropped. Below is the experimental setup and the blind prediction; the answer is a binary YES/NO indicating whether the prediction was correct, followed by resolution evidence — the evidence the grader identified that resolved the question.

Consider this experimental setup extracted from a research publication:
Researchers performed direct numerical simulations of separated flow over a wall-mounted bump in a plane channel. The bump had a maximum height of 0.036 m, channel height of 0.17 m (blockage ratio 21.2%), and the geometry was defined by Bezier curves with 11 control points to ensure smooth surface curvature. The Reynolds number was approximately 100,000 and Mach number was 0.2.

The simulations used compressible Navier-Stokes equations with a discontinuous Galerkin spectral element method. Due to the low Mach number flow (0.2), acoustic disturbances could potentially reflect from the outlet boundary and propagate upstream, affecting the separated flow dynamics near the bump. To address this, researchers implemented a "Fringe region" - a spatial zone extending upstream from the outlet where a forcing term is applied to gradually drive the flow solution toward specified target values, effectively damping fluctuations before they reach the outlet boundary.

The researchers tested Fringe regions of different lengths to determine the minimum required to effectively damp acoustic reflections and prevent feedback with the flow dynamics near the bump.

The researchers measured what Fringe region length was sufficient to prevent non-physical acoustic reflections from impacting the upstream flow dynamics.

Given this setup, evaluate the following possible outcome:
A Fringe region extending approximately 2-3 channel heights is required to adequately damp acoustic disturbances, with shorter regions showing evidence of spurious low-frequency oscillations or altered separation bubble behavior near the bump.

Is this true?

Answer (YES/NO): NO